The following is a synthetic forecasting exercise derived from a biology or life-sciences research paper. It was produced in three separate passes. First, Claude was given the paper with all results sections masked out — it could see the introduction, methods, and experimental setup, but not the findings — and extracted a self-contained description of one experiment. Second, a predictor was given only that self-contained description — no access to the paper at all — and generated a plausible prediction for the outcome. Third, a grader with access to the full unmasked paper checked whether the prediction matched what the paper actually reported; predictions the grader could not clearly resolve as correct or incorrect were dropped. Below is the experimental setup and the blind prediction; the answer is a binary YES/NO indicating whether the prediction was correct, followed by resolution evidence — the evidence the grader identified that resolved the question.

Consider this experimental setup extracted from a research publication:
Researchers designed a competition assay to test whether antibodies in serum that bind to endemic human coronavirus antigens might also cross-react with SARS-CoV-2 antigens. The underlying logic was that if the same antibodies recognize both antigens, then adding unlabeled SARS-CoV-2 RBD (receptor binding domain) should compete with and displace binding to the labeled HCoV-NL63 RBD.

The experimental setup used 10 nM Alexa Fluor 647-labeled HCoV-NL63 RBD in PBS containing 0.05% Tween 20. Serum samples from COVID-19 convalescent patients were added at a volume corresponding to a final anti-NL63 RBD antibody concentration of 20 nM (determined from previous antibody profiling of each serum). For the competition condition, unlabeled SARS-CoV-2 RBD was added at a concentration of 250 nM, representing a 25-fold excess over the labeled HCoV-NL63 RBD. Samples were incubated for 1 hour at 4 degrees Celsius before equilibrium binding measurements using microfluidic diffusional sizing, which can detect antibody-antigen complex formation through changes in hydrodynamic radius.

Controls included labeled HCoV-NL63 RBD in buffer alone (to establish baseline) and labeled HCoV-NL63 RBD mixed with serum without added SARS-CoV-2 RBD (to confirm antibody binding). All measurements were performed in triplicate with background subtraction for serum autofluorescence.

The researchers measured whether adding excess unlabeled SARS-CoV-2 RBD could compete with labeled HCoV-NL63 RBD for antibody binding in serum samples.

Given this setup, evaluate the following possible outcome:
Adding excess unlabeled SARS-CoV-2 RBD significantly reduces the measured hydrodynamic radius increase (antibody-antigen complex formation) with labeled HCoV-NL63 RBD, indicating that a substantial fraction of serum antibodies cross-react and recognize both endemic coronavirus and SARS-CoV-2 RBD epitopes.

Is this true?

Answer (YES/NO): NO